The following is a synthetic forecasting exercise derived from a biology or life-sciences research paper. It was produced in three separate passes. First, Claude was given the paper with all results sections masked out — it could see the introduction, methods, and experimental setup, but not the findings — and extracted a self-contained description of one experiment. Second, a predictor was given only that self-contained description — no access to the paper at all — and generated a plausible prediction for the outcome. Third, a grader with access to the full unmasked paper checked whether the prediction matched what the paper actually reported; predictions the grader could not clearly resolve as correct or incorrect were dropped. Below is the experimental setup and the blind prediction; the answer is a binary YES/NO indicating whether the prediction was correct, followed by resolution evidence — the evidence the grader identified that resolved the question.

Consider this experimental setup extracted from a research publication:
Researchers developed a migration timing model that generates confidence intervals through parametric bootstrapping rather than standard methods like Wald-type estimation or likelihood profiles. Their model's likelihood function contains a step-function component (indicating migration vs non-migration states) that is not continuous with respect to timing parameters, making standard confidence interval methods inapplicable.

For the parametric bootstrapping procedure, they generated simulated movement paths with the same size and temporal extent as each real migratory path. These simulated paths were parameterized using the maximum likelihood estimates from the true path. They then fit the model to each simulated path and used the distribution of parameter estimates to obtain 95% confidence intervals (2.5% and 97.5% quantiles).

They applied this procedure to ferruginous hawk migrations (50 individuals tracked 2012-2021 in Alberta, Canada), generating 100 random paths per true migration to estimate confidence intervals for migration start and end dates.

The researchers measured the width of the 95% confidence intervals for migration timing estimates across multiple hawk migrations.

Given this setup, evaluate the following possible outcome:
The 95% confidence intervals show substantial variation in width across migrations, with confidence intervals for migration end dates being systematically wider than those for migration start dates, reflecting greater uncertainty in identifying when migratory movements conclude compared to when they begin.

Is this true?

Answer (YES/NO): NO